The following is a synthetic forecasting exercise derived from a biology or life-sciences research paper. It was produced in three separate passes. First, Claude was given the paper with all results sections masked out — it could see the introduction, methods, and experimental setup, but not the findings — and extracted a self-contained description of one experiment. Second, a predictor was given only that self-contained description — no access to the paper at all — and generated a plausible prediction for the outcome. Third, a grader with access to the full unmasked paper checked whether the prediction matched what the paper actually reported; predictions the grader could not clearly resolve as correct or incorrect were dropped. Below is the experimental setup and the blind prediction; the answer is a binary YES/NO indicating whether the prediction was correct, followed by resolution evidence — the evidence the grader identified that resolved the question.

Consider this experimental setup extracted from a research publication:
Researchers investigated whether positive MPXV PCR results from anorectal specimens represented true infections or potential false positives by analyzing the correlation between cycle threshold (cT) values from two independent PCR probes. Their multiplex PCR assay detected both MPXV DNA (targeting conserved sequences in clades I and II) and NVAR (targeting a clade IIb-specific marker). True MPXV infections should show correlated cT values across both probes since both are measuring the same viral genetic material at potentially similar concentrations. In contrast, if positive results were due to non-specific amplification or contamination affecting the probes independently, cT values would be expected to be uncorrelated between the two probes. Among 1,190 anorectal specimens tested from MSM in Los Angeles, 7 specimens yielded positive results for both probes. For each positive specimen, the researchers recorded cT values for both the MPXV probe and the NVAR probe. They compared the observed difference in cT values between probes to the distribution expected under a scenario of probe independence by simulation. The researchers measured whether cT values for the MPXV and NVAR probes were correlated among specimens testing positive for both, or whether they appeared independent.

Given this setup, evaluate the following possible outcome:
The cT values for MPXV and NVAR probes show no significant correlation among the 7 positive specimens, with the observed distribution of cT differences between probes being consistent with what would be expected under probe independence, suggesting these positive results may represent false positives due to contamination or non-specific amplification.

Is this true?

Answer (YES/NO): NO